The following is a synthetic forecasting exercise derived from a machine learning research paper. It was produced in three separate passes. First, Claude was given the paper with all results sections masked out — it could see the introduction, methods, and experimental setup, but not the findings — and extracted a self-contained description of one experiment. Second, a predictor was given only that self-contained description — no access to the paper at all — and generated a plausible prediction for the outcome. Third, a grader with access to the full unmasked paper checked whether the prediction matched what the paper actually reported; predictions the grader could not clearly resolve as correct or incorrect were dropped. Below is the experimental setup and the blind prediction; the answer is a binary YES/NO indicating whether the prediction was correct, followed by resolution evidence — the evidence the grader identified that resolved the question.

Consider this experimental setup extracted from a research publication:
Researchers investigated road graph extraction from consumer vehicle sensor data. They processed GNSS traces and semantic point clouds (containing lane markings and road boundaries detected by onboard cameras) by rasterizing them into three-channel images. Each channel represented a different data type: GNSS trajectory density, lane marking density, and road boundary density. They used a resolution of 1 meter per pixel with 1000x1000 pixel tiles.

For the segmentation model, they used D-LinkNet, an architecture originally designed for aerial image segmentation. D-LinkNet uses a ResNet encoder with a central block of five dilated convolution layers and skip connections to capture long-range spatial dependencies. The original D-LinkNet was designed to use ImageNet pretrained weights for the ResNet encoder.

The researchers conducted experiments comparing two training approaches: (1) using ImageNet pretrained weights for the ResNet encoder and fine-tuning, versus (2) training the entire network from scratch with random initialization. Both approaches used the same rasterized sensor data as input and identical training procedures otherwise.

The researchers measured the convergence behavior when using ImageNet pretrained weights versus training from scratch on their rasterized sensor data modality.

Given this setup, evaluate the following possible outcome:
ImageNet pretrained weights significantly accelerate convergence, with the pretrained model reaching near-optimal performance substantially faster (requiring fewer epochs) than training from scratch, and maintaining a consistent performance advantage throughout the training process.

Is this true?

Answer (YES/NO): NO